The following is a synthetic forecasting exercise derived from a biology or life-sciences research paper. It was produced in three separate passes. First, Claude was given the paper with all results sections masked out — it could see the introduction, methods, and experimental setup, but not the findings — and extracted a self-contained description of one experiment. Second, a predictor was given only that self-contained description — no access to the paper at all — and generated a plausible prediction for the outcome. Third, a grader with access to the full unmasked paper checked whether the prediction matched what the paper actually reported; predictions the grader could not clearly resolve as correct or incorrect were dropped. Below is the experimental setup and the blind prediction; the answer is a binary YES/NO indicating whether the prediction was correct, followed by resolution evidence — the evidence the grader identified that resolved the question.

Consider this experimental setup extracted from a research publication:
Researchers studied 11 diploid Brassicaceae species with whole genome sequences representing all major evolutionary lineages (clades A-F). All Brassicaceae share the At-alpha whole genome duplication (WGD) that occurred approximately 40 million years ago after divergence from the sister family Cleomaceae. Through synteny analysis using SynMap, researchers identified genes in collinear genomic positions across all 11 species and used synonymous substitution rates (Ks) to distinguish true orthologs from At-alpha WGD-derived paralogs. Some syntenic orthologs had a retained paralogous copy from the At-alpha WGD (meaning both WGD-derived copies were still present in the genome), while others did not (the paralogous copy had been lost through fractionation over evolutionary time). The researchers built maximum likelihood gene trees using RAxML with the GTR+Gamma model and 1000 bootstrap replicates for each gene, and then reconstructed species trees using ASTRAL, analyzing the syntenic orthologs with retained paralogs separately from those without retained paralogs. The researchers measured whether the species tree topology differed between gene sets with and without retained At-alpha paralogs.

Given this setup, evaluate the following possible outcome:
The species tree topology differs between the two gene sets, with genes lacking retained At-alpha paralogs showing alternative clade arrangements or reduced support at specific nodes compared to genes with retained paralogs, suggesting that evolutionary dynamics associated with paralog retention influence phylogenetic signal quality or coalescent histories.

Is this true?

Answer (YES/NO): NO